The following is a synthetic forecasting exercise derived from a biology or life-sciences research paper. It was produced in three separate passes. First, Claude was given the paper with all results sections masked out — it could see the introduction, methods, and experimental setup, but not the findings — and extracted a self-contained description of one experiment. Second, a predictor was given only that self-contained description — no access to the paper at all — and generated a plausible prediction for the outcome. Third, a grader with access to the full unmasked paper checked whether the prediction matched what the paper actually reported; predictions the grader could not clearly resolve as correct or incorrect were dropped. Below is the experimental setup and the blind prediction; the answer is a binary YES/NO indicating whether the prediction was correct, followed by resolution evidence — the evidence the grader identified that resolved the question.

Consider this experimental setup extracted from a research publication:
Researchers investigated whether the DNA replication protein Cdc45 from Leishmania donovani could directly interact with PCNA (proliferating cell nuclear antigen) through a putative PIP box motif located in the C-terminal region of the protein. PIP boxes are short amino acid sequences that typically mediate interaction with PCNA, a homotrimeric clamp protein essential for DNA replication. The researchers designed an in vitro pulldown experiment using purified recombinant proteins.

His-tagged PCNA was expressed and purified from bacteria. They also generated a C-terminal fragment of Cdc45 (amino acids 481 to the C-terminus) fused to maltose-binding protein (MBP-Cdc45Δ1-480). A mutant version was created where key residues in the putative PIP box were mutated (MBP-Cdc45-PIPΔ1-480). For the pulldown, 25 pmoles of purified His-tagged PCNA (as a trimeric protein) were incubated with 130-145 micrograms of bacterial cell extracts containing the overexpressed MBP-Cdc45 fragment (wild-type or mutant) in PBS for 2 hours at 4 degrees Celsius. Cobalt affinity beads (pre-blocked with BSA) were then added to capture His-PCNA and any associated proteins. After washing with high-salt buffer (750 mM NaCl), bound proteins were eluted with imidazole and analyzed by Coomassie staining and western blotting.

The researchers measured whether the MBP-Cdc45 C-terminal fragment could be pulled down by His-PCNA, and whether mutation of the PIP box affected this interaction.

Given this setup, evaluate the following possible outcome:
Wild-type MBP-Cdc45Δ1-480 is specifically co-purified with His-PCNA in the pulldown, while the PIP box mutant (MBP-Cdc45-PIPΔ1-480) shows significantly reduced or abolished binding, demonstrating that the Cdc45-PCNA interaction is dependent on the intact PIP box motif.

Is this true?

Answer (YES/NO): YES